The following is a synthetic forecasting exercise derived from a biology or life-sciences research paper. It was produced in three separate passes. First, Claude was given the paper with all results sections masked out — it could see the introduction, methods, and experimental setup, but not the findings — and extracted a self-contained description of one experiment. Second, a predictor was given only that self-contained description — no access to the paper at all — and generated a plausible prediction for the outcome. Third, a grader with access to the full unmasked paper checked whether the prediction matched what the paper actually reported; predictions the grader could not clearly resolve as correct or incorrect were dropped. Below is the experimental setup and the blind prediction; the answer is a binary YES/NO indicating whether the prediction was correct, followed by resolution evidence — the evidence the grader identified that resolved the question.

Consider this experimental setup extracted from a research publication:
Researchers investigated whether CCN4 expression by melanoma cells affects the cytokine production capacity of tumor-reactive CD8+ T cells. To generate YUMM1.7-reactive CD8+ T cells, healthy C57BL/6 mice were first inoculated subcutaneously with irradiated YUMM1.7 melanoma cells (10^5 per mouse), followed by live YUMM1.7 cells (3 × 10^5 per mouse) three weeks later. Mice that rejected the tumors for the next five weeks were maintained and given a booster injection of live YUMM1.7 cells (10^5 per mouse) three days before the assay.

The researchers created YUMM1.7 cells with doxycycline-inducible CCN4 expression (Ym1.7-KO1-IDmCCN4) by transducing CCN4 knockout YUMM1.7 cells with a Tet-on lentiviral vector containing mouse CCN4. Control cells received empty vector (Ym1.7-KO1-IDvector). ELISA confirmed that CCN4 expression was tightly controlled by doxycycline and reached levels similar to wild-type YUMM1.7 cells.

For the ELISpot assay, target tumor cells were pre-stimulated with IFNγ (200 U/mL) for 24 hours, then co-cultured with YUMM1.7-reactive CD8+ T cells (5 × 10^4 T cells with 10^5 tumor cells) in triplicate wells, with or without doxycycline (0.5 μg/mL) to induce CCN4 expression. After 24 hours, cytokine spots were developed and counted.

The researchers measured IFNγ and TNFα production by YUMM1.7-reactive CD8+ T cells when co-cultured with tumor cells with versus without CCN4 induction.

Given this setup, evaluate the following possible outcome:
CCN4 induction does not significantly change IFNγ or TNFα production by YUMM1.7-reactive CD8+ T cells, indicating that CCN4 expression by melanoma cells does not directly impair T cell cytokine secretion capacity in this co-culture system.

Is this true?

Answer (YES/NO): NO